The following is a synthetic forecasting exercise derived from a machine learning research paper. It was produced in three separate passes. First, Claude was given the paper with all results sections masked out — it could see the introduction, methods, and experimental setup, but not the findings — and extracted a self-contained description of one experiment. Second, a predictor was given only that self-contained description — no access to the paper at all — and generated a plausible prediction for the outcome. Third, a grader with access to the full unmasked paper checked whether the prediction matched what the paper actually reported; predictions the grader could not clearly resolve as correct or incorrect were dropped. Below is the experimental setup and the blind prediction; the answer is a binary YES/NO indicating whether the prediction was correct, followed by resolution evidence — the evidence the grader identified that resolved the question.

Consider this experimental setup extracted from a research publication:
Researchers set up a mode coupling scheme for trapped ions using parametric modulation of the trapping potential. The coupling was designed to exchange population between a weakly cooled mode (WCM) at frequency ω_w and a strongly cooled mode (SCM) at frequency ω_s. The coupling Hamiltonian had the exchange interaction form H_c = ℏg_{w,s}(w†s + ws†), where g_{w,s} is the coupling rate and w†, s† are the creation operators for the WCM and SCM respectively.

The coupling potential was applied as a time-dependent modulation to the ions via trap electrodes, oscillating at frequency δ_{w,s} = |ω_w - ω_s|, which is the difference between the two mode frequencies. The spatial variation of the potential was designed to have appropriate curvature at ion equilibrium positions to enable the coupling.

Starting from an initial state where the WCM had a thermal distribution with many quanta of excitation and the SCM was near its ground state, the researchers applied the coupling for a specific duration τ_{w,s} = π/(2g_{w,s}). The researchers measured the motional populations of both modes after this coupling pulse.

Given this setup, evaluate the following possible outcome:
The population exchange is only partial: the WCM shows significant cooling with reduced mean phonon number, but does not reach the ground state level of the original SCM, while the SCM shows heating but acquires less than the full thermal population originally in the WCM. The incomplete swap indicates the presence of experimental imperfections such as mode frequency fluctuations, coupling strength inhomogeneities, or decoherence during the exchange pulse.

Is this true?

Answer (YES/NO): NO